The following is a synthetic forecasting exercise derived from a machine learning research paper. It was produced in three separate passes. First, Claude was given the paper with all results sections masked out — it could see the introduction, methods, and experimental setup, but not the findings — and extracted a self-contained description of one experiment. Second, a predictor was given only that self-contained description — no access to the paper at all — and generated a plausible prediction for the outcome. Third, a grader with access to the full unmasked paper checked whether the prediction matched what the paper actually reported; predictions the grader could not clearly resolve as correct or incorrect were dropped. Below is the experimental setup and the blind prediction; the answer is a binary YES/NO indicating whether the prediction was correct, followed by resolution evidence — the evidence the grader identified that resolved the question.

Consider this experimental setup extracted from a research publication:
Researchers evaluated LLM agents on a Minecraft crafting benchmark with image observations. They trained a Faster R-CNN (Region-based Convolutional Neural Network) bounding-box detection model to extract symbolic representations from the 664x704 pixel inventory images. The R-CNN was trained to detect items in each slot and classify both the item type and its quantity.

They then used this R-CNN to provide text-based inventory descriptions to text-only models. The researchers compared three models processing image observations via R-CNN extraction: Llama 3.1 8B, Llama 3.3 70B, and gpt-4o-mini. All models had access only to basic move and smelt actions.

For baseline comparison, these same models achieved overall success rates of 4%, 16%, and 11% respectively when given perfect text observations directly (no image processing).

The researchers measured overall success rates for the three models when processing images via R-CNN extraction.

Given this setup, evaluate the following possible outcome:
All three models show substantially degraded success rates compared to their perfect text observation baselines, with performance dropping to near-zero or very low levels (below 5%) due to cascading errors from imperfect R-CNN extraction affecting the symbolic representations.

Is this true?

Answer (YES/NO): NO